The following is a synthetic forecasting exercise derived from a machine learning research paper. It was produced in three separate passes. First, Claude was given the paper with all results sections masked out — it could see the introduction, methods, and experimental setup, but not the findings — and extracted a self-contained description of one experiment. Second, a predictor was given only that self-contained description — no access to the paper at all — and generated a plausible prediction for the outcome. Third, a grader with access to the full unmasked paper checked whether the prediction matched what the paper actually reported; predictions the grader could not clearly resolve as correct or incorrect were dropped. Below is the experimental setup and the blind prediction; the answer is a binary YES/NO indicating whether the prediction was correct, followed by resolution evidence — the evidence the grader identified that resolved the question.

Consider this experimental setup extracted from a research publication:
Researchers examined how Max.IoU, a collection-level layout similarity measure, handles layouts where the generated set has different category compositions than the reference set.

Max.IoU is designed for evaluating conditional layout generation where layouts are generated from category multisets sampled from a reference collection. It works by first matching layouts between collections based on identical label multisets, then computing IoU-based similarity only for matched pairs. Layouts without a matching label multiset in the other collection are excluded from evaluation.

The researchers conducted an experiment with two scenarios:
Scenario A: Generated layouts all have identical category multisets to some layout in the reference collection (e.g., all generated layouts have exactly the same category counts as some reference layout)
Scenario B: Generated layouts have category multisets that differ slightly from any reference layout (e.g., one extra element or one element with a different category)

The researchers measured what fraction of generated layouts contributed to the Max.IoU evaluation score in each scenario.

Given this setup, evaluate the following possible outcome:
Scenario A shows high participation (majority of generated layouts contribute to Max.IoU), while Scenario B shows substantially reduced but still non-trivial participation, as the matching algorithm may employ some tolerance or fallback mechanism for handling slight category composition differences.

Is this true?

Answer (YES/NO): NO